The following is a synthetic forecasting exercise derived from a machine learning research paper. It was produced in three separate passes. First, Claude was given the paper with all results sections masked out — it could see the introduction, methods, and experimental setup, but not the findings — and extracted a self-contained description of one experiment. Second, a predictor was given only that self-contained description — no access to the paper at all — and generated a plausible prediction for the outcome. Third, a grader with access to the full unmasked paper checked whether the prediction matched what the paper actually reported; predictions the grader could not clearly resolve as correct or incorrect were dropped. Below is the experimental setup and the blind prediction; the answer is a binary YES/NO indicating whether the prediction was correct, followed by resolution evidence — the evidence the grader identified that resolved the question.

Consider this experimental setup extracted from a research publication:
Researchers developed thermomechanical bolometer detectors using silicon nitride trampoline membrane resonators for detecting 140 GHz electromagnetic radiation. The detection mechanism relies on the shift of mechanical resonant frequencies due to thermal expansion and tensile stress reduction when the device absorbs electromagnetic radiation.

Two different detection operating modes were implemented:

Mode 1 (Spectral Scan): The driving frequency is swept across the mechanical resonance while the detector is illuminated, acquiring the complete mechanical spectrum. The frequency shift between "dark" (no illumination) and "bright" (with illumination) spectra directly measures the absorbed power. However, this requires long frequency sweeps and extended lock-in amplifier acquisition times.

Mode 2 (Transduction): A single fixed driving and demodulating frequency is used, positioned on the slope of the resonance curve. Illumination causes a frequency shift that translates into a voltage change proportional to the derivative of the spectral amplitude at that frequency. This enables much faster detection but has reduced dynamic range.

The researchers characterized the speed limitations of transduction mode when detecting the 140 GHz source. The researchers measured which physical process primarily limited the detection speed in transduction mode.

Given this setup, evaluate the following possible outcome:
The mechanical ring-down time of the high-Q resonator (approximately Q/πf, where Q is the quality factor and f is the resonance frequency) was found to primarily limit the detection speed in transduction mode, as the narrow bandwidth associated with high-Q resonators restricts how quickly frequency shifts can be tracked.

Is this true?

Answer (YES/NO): NO